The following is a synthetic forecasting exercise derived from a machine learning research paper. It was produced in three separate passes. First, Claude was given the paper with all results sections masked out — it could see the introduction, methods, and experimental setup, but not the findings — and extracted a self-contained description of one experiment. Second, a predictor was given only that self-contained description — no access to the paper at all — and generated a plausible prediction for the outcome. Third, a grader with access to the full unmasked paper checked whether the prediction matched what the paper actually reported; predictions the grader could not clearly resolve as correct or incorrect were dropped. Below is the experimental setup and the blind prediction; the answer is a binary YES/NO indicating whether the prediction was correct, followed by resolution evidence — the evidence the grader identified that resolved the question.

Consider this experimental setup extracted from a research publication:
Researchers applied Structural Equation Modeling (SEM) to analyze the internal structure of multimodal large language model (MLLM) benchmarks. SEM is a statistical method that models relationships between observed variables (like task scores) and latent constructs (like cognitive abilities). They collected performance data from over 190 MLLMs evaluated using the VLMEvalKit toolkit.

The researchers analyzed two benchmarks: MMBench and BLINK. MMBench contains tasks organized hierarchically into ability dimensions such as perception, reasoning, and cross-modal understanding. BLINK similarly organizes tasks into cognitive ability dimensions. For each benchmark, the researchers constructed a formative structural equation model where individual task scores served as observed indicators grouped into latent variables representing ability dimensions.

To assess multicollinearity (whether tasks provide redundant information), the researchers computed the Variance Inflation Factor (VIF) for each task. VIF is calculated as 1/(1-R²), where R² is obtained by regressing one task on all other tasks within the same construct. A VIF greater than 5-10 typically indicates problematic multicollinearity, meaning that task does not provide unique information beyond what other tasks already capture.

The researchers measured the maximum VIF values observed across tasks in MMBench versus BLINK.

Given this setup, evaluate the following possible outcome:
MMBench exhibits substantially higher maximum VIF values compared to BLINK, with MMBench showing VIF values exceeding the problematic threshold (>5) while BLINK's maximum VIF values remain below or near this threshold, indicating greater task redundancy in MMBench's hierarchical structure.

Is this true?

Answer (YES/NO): YES